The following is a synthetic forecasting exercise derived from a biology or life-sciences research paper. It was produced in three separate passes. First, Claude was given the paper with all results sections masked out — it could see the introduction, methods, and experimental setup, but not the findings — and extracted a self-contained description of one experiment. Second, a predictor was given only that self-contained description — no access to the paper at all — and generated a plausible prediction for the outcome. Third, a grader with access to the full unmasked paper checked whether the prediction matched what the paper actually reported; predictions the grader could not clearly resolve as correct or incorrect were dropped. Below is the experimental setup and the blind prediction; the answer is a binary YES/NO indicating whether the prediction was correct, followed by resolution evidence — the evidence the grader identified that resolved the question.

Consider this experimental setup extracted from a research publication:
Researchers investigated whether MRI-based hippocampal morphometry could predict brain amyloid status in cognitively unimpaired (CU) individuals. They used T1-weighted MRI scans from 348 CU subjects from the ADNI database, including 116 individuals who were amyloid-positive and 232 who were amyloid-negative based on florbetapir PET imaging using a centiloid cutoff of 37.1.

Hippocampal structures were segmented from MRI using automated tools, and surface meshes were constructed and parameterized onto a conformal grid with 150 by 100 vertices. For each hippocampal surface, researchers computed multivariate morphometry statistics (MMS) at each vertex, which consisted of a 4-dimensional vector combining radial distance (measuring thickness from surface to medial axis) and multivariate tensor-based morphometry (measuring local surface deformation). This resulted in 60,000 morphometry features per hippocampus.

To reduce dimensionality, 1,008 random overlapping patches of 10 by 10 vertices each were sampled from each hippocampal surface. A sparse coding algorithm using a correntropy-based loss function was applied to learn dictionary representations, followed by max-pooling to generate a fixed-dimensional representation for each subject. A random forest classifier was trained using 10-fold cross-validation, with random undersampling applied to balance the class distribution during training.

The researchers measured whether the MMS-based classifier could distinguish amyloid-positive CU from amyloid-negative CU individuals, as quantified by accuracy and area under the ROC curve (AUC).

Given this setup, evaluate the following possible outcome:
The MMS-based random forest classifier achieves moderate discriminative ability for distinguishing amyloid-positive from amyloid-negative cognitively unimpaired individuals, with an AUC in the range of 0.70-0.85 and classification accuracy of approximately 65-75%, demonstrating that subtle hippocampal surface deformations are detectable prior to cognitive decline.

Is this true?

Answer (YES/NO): NO